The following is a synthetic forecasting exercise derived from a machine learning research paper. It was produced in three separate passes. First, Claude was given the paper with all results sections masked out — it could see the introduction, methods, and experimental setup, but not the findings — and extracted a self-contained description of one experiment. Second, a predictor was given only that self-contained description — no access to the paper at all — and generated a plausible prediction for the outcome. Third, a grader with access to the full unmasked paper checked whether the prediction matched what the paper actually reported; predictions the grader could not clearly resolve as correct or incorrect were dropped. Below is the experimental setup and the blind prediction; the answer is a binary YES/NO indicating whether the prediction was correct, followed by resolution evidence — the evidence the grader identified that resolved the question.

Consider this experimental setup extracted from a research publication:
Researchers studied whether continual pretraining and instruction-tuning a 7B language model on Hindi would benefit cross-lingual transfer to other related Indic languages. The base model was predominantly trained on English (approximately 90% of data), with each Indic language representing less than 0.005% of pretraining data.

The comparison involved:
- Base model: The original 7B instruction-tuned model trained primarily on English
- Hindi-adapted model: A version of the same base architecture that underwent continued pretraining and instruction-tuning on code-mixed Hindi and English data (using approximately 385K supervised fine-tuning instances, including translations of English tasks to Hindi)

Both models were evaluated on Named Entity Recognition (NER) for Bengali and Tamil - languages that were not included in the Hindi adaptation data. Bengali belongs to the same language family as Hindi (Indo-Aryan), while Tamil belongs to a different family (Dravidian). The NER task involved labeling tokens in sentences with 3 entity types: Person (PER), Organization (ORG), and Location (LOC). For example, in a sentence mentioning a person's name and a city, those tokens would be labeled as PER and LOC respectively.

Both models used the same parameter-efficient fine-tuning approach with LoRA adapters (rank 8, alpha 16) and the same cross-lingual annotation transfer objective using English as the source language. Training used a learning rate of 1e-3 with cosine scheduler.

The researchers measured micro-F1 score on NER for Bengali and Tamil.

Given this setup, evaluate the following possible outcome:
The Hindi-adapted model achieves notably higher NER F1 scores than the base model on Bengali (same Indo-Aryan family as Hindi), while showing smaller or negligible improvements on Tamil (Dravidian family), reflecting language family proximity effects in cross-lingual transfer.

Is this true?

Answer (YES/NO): NO